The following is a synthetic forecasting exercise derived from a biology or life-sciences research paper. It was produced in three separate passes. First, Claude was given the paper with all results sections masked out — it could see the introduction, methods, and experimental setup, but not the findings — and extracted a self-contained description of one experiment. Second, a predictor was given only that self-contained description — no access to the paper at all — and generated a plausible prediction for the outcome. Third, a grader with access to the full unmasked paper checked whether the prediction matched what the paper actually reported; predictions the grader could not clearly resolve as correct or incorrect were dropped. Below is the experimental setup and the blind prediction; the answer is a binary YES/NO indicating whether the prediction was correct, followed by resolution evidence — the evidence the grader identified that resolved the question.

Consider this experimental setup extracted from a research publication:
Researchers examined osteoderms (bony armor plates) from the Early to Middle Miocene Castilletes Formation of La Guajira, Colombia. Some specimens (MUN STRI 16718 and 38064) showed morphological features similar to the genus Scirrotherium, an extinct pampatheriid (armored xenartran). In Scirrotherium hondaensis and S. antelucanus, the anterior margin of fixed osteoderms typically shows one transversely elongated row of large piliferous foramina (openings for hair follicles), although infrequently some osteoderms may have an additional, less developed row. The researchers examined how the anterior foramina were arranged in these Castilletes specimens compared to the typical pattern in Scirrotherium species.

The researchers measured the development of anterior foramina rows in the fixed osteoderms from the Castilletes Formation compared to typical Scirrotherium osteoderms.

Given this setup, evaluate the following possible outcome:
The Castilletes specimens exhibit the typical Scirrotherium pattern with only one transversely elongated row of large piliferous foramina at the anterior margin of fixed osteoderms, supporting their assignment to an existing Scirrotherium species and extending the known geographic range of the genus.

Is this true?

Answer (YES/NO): NO